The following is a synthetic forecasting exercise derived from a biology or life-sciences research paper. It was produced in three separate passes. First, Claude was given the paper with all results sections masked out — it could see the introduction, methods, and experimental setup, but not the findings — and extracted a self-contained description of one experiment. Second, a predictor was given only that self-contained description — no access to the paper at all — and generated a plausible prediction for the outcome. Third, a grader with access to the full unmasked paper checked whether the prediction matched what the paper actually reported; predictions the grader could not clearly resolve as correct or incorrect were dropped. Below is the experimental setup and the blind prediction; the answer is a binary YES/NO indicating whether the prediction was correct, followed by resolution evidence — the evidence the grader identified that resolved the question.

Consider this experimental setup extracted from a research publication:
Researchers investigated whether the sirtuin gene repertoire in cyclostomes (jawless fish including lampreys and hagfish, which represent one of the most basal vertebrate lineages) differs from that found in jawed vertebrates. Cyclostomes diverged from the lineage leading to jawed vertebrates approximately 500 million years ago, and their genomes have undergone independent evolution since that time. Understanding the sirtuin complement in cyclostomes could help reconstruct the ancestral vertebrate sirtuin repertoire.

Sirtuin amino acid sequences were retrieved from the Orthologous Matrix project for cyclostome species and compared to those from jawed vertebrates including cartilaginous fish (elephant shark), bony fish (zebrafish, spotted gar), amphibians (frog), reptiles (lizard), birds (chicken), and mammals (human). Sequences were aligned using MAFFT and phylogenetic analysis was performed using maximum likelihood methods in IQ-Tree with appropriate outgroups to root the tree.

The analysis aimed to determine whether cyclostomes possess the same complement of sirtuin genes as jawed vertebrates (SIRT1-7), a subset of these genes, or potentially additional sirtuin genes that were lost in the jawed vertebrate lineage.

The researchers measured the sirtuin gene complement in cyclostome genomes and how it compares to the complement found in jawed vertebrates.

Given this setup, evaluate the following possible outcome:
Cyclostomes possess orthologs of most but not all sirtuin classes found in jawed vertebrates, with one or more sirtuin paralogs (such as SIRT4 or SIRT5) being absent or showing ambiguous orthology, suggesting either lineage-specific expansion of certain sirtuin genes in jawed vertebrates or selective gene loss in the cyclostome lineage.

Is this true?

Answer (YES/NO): NO